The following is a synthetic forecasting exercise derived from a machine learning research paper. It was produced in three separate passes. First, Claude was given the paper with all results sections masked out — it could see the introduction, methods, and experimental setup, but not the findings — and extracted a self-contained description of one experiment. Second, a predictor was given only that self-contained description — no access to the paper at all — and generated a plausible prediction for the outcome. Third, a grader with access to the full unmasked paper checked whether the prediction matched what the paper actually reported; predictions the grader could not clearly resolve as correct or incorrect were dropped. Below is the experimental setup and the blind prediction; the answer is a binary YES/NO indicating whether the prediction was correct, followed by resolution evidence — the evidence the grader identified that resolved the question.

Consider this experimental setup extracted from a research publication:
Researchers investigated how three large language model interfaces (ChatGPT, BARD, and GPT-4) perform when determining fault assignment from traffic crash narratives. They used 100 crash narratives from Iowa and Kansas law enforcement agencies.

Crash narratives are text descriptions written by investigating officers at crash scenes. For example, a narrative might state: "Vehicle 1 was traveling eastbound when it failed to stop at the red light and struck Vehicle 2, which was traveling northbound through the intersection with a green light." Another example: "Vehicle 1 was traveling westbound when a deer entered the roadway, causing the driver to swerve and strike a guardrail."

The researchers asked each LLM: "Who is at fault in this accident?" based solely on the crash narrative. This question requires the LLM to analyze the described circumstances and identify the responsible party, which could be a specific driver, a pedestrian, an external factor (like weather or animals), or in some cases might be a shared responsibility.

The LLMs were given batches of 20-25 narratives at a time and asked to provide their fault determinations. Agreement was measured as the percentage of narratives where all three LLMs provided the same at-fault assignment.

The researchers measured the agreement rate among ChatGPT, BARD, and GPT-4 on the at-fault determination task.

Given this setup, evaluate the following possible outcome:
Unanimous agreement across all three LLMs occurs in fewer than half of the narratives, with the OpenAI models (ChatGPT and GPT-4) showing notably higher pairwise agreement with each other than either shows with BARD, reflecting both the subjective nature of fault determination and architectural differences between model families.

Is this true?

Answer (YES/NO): NO